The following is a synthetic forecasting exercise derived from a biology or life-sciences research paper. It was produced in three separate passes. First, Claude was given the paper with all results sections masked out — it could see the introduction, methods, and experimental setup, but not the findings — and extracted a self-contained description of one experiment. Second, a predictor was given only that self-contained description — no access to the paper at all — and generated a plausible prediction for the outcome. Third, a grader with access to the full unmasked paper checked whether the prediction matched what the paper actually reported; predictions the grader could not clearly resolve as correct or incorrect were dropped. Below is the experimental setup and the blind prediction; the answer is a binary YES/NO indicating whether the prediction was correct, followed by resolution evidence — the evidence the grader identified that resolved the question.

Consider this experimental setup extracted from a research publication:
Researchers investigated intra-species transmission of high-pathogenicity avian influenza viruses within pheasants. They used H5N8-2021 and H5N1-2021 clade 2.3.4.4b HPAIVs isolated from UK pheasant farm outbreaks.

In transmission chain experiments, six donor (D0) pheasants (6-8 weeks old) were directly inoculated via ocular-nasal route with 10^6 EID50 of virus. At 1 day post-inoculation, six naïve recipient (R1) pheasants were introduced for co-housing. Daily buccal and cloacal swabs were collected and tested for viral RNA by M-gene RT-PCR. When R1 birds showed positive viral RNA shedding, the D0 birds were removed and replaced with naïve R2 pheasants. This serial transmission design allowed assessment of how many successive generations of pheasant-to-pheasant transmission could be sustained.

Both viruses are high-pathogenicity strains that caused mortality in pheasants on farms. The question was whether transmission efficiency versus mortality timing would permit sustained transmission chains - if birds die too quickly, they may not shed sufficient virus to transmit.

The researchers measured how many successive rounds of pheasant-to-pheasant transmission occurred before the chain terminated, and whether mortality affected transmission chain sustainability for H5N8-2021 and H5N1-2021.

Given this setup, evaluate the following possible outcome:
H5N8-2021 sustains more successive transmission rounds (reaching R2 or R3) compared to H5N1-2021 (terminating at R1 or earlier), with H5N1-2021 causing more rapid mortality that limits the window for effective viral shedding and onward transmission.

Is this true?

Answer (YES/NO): NO